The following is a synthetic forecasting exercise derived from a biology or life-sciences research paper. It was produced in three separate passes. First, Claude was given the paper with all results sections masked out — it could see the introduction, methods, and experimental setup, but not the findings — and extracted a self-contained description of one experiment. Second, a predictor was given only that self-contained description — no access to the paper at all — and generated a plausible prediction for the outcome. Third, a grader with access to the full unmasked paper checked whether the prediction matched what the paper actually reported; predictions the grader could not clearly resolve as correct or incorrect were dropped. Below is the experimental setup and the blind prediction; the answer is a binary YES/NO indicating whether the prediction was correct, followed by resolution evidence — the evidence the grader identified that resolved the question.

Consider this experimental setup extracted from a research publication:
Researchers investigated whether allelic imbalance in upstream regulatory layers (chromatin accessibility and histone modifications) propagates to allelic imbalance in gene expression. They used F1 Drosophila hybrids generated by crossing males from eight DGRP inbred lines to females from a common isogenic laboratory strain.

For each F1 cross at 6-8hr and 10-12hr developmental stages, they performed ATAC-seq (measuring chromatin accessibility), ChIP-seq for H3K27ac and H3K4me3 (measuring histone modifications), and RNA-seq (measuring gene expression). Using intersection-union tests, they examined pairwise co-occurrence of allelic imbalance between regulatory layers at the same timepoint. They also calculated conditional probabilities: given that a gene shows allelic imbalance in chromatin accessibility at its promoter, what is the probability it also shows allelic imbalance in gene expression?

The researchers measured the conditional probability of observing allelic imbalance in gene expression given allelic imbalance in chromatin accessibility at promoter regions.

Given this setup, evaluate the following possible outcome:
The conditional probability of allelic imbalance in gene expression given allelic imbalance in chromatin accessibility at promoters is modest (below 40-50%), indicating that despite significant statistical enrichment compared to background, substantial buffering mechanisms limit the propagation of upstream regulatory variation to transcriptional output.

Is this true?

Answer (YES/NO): YES